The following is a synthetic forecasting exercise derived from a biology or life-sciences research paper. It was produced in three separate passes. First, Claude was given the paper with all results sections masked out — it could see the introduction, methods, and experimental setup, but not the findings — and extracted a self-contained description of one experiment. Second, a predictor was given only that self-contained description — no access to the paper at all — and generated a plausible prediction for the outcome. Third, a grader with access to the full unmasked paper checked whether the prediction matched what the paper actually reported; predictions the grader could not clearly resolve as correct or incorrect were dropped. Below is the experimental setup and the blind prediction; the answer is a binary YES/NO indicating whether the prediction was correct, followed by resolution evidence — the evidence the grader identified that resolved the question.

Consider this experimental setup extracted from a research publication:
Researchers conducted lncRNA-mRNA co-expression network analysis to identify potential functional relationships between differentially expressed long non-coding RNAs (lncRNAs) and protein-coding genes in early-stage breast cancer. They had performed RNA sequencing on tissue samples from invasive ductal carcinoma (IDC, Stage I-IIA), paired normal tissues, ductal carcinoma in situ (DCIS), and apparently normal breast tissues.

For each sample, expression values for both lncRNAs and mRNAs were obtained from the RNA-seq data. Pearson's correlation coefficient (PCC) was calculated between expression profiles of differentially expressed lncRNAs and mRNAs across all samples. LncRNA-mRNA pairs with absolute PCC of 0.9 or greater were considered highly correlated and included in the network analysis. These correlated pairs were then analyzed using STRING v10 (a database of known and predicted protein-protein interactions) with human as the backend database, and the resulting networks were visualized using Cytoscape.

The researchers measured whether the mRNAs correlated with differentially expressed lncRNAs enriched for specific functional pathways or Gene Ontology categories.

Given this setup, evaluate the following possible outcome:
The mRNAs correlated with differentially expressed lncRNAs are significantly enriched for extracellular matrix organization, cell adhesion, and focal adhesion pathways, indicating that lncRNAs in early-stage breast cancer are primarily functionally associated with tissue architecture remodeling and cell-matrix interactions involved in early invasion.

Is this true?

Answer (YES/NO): NO